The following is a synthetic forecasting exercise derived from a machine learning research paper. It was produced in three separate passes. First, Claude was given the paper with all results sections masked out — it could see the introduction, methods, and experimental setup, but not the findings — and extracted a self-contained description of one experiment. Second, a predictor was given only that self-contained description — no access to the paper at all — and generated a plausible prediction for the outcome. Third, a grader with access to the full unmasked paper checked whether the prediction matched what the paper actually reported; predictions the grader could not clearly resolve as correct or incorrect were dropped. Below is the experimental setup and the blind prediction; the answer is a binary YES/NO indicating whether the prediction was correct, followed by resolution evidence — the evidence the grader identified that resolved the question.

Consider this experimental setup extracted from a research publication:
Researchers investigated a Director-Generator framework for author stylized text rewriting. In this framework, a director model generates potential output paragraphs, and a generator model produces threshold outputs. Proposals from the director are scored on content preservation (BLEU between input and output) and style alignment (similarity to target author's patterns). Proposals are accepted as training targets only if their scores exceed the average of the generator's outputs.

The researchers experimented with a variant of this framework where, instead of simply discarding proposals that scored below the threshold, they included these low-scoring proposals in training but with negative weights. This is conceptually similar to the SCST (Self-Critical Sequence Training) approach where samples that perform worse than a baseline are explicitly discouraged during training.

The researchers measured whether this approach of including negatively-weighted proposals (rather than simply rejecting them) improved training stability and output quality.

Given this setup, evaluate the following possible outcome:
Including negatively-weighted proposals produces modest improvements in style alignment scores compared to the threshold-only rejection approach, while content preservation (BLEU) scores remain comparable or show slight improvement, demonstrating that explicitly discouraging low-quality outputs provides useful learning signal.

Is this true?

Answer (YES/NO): NO